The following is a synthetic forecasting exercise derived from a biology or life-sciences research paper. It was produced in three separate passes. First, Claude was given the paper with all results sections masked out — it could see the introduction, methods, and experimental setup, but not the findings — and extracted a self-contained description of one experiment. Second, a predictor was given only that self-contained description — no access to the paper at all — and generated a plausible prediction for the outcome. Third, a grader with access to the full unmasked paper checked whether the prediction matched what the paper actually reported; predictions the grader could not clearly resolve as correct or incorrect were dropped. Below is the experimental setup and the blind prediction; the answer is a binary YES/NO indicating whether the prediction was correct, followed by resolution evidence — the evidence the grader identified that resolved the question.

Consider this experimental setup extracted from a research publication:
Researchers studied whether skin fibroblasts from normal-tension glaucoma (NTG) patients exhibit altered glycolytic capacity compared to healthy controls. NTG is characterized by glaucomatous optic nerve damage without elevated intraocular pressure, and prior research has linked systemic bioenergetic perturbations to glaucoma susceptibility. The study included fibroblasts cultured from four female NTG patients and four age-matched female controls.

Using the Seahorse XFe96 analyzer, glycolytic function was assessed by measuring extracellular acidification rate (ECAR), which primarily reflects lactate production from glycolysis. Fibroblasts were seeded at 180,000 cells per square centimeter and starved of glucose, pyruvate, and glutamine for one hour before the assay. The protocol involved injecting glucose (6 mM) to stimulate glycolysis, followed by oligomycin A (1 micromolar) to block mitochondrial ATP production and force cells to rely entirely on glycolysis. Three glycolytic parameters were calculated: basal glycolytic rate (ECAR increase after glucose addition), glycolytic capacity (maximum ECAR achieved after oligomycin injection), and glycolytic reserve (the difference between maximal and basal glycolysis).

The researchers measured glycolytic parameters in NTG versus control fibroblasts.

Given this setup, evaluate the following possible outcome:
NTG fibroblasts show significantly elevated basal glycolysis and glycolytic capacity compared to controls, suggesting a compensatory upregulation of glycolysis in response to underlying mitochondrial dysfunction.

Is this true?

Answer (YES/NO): NO